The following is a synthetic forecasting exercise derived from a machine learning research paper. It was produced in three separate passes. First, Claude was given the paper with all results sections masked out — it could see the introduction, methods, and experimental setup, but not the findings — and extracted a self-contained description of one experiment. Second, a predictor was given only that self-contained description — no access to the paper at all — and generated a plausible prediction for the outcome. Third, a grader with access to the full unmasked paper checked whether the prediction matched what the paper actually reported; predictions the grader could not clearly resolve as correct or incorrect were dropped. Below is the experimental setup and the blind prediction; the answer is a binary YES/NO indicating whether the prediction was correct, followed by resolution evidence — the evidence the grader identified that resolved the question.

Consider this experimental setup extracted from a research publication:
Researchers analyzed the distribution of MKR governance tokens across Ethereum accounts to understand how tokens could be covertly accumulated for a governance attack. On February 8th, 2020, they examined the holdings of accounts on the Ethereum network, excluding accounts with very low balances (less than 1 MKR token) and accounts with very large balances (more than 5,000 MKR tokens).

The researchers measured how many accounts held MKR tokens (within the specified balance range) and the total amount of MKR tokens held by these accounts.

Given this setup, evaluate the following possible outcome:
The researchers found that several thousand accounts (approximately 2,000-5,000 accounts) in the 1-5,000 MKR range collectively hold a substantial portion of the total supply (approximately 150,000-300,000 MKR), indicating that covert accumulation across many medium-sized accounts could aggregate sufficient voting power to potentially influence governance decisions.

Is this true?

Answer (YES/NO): YES